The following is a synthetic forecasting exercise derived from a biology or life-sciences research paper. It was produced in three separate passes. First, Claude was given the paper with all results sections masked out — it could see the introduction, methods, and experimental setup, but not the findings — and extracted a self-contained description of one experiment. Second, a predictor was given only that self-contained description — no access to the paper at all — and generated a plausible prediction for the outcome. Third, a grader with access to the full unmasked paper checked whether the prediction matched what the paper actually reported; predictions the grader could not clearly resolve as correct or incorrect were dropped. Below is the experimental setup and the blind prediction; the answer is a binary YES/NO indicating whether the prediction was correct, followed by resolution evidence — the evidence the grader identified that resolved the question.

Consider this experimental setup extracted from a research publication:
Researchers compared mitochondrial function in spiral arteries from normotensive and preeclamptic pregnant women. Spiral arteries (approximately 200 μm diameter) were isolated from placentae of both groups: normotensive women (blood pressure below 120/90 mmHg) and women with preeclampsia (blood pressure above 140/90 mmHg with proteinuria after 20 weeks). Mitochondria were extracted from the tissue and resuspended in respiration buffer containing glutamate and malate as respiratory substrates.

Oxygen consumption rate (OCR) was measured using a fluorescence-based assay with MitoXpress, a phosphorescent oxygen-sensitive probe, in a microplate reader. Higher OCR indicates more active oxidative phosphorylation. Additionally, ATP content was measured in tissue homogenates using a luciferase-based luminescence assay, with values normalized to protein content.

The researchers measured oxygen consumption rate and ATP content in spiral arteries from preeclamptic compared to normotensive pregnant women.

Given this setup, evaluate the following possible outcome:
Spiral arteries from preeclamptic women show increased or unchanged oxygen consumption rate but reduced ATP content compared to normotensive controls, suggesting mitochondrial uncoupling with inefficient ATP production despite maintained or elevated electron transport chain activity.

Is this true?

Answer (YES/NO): NO